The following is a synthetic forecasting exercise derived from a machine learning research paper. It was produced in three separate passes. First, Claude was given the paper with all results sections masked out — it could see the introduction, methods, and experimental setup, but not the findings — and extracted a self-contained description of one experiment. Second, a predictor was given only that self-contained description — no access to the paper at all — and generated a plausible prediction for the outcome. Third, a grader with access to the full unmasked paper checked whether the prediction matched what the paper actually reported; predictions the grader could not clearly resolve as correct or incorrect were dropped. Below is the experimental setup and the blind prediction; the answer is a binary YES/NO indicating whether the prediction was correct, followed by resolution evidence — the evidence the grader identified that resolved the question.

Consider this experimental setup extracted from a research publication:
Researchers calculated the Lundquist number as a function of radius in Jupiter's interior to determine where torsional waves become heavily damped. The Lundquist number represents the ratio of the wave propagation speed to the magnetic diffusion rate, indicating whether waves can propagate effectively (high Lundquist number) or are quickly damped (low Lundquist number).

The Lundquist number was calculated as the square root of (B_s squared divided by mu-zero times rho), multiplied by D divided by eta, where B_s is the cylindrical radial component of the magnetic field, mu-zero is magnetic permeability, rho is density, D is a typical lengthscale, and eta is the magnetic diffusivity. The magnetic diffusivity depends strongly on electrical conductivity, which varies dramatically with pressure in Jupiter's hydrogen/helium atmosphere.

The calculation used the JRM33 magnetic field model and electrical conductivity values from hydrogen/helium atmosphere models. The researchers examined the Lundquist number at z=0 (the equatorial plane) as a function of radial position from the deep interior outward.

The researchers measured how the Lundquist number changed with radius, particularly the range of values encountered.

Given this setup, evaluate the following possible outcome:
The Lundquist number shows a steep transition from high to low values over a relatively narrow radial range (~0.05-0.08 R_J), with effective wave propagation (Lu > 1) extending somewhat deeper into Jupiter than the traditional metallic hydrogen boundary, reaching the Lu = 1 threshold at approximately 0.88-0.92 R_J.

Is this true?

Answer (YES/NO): NO